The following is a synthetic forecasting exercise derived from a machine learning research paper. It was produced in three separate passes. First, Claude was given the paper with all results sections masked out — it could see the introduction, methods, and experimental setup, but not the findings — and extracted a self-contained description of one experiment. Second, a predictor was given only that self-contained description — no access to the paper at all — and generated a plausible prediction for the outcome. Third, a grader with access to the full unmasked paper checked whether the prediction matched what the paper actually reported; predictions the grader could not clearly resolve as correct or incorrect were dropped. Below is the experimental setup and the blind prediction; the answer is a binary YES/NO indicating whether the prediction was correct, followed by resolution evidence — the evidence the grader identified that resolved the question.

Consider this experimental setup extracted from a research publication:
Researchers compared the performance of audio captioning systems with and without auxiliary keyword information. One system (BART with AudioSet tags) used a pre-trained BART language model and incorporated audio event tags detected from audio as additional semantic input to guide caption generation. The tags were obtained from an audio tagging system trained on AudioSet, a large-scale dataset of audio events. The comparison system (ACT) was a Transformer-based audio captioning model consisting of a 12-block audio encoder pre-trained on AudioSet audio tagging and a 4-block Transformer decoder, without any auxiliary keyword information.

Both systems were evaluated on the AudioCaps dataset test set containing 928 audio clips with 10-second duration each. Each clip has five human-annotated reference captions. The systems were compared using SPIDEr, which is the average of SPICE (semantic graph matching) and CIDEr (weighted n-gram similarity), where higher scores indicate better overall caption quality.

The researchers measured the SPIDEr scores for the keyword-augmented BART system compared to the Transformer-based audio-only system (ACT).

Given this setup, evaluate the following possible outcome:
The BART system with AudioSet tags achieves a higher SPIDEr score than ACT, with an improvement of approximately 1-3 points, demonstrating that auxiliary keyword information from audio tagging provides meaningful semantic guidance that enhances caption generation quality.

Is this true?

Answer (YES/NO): NO